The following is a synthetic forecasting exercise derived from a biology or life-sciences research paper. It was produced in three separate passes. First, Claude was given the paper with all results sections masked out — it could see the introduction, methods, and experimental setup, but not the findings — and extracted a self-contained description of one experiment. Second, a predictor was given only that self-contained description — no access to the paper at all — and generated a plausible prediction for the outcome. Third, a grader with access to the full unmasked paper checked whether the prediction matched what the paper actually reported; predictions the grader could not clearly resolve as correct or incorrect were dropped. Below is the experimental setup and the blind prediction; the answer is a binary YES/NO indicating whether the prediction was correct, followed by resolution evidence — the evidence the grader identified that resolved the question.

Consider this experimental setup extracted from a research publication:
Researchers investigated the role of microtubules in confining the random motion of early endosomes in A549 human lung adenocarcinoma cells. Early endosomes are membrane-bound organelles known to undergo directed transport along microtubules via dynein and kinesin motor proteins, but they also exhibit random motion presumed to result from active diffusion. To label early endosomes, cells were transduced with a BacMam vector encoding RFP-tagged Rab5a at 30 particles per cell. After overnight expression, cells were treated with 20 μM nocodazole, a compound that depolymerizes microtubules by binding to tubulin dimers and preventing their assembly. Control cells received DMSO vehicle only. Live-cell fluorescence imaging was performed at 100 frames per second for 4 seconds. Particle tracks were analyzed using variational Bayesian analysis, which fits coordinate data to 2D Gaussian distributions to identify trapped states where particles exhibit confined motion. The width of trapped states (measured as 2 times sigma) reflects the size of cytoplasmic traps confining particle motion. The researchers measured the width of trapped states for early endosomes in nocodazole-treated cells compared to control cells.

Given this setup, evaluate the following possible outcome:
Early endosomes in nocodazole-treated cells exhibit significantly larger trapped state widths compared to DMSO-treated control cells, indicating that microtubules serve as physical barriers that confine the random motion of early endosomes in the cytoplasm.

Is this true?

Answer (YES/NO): NO